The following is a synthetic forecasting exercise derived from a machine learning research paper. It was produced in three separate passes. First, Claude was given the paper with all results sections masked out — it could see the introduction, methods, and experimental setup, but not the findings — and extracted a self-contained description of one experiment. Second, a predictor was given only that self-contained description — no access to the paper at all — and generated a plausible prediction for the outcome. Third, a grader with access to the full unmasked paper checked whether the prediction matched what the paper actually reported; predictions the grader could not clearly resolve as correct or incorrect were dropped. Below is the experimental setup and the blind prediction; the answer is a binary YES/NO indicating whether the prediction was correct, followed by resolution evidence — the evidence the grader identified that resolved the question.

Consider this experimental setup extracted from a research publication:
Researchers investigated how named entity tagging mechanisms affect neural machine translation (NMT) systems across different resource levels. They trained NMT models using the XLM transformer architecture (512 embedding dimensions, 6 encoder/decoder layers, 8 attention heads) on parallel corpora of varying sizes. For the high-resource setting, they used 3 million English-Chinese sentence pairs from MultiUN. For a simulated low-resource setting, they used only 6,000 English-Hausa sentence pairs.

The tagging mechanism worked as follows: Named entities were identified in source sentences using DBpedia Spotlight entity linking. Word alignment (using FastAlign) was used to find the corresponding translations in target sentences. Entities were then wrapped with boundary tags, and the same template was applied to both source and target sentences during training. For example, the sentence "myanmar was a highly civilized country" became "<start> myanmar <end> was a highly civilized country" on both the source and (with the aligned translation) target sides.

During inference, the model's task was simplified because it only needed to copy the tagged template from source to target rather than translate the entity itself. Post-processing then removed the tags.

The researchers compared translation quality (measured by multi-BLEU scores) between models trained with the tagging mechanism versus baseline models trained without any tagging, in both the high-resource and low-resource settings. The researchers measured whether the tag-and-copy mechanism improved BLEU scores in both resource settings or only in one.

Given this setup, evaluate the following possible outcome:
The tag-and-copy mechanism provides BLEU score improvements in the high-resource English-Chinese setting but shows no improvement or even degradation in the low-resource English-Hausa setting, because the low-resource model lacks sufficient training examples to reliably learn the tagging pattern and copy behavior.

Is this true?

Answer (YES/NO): YES